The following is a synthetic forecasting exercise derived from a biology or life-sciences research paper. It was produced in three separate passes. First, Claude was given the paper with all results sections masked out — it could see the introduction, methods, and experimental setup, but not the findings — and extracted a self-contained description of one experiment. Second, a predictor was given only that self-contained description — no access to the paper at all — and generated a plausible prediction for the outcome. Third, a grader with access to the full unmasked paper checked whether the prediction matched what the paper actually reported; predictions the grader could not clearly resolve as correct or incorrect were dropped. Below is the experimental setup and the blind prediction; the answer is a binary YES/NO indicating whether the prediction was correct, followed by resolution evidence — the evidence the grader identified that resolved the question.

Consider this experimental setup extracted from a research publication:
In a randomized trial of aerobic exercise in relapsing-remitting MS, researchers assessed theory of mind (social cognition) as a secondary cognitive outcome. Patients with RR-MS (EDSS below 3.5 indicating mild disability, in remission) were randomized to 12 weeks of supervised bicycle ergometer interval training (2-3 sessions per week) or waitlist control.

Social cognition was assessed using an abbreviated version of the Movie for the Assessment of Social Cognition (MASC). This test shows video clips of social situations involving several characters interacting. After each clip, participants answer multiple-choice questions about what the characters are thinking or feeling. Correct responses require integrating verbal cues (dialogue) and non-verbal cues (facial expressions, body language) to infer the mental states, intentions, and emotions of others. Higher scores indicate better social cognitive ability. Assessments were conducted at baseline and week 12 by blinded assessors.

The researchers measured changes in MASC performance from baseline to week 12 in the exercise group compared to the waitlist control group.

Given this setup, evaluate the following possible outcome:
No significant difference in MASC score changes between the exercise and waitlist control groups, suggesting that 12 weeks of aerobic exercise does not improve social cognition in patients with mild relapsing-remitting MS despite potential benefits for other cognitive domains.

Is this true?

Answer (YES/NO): YES